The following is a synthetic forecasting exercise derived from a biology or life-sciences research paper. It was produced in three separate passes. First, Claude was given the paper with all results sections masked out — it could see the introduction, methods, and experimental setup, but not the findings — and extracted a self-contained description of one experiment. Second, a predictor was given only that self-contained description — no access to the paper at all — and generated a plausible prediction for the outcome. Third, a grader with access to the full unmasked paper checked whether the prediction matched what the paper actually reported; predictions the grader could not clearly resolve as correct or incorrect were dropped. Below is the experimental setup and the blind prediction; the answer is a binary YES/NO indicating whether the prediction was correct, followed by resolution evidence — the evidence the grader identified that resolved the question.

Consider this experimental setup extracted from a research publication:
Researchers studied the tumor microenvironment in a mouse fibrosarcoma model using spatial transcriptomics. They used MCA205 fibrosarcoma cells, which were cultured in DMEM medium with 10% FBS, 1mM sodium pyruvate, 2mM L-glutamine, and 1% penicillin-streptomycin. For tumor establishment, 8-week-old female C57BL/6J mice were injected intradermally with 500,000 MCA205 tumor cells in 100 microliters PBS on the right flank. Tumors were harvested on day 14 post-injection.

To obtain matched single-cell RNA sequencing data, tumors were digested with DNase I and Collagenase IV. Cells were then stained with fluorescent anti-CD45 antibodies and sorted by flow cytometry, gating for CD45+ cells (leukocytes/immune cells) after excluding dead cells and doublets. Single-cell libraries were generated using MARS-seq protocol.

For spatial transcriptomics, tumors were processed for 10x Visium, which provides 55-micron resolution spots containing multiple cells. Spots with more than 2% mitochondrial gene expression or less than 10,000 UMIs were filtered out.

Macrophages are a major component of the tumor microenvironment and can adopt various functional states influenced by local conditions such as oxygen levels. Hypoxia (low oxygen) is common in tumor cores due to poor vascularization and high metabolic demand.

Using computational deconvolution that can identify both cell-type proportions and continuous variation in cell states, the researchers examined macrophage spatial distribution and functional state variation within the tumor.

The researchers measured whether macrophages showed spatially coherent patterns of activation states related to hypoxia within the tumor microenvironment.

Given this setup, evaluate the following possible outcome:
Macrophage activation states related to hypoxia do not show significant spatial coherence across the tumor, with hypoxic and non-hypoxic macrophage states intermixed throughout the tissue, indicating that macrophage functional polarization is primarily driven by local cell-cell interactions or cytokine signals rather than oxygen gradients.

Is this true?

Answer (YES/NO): NO